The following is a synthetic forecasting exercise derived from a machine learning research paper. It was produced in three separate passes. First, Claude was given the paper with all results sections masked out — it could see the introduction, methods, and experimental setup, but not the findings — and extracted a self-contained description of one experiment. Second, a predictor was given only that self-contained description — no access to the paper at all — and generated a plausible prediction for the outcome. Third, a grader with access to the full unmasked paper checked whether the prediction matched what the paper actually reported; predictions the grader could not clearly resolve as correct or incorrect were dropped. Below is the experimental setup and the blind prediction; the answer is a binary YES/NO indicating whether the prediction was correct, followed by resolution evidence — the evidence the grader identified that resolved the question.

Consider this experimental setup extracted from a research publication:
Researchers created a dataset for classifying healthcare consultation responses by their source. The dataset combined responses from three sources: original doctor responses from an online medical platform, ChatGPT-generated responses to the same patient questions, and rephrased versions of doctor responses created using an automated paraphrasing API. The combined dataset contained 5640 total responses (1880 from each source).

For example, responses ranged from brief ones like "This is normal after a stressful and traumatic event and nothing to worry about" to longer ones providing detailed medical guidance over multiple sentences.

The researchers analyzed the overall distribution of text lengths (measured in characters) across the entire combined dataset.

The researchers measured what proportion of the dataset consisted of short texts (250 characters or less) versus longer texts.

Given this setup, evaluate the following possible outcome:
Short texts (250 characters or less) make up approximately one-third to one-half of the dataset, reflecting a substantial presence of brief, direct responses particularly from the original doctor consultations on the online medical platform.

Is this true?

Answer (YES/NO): NO